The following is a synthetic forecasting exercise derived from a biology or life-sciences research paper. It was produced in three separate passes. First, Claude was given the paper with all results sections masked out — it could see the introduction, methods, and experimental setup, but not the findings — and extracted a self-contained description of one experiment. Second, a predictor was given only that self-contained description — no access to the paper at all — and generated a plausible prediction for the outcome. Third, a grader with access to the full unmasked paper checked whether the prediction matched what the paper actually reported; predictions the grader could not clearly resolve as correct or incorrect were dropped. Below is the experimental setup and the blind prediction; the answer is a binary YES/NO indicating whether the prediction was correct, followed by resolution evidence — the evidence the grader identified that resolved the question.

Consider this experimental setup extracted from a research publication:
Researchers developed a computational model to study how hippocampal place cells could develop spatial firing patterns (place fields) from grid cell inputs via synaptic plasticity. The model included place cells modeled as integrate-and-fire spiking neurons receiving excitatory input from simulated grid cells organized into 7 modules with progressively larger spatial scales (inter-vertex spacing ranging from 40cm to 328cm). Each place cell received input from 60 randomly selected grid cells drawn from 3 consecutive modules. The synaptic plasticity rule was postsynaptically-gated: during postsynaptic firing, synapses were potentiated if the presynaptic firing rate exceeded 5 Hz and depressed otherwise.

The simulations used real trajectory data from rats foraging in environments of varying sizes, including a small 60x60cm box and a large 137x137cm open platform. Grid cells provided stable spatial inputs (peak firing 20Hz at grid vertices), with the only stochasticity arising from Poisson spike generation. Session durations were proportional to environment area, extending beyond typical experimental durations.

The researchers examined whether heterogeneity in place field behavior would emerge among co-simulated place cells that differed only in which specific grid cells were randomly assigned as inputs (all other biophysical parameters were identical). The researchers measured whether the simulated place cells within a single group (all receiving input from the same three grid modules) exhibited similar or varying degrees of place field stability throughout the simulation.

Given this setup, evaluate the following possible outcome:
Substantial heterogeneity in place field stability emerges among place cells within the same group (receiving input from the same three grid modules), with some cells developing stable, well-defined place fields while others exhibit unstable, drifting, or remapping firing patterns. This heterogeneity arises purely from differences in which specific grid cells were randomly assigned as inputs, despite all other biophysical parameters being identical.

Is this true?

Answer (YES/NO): YES